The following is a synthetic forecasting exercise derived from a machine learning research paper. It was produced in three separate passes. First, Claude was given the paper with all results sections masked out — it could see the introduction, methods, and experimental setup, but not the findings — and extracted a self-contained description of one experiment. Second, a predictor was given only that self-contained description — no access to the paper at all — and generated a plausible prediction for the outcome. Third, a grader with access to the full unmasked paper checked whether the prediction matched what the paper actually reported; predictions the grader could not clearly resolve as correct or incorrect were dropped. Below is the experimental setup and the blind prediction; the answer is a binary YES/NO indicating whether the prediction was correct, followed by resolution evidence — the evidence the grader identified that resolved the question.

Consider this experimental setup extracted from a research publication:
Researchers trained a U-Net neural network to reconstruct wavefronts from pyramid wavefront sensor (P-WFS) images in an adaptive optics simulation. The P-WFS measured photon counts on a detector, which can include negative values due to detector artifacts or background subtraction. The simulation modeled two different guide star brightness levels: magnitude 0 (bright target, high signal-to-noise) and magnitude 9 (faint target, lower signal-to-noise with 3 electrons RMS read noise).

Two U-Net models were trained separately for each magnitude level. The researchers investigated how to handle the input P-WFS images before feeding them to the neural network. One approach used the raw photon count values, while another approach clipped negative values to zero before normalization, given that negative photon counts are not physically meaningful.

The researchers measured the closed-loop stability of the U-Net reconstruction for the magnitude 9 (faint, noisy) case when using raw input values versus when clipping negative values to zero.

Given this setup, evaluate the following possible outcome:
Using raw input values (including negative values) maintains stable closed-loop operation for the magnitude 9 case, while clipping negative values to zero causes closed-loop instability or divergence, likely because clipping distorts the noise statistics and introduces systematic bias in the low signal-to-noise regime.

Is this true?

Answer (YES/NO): NO